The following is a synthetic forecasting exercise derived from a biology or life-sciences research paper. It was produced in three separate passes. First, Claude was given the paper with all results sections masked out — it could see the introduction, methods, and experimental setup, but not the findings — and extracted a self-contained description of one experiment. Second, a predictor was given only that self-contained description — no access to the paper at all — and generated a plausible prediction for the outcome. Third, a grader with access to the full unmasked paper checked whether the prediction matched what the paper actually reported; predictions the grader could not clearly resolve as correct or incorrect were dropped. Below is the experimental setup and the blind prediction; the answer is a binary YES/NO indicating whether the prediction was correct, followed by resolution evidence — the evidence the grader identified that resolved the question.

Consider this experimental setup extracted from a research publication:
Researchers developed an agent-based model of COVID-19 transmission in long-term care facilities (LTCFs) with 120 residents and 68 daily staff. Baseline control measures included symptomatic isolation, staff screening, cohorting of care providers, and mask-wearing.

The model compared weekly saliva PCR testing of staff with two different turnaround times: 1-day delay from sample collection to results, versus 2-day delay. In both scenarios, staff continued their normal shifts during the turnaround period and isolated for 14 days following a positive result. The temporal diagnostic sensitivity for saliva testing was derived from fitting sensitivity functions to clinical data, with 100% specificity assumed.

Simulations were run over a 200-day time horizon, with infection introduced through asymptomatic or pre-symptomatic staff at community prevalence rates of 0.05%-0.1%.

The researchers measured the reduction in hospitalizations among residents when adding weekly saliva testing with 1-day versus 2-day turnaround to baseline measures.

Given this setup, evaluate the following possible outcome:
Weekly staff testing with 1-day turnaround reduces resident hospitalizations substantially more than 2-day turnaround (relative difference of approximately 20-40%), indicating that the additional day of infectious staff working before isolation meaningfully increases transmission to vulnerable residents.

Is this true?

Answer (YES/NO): NO